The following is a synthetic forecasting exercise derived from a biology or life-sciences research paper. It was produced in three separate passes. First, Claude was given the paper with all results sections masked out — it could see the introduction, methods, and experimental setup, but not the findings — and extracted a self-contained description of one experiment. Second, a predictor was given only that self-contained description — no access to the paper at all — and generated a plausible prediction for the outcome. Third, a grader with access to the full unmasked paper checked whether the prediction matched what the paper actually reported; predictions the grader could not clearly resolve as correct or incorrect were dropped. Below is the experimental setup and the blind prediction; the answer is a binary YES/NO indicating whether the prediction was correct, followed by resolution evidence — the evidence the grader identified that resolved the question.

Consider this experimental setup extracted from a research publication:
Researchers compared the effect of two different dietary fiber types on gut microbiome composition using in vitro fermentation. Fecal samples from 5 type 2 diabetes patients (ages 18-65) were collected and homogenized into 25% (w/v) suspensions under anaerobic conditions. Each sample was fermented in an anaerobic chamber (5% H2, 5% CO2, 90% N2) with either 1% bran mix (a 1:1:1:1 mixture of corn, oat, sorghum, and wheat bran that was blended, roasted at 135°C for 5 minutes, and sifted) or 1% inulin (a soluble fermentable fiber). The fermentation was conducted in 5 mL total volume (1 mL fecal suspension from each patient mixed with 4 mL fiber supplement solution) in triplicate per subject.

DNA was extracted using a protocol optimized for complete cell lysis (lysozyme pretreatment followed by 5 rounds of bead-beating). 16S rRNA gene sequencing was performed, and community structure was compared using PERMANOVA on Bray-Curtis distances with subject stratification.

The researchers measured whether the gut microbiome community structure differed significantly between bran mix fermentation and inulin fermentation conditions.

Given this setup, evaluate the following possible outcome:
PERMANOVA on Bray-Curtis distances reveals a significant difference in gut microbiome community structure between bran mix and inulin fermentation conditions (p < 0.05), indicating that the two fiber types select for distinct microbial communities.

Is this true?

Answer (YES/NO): YES